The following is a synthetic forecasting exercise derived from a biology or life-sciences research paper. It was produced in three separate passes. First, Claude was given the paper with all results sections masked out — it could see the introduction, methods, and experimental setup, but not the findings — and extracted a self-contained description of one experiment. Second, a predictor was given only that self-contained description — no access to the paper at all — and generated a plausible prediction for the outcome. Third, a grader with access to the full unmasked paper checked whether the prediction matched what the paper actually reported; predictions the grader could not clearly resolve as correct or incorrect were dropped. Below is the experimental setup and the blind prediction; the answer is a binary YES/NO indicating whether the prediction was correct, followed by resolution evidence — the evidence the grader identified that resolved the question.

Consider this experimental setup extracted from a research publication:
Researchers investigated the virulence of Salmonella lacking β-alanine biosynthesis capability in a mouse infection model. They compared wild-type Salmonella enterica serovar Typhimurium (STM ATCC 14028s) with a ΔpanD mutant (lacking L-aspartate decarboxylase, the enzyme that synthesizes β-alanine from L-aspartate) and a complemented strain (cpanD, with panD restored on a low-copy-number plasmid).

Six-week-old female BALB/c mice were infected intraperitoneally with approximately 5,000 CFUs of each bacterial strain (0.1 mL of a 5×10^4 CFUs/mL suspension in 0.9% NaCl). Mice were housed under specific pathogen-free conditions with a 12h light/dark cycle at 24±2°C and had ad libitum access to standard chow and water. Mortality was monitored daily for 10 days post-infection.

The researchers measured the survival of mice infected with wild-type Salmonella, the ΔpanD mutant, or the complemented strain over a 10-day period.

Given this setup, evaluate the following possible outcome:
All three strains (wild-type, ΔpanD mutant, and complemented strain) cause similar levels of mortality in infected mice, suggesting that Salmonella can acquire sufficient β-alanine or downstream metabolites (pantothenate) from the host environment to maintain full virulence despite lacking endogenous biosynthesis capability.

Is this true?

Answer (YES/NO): NO